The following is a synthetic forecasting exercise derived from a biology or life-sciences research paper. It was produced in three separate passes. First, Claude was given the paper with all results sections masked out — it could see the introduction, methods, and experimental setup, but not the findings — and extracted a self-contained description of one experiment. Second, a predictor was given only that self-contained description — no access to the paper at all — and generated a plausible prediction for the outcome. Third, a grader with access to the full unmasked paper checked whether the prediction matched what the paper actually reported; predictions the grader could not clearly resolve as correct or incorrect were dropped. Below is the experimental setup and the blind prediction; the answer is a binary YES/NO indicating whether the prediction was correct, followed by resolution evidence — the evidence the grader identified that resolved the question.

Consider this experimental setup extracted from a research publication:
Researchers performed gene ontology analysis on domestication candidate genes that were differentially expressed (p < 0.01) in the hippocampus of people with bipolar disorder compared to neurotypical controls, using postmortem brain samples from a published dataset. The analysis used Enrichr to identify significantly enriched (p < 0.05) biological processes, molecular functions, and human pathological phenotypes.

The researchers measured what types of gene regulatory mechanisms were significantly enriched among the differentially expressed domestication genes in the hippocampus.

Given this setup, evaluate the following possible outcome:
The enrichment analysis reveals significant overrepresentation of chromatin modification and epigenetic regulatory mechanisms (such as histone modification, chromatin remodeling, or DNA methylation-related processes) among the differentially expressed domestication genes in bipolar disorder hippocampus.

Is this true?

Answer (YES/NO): YES